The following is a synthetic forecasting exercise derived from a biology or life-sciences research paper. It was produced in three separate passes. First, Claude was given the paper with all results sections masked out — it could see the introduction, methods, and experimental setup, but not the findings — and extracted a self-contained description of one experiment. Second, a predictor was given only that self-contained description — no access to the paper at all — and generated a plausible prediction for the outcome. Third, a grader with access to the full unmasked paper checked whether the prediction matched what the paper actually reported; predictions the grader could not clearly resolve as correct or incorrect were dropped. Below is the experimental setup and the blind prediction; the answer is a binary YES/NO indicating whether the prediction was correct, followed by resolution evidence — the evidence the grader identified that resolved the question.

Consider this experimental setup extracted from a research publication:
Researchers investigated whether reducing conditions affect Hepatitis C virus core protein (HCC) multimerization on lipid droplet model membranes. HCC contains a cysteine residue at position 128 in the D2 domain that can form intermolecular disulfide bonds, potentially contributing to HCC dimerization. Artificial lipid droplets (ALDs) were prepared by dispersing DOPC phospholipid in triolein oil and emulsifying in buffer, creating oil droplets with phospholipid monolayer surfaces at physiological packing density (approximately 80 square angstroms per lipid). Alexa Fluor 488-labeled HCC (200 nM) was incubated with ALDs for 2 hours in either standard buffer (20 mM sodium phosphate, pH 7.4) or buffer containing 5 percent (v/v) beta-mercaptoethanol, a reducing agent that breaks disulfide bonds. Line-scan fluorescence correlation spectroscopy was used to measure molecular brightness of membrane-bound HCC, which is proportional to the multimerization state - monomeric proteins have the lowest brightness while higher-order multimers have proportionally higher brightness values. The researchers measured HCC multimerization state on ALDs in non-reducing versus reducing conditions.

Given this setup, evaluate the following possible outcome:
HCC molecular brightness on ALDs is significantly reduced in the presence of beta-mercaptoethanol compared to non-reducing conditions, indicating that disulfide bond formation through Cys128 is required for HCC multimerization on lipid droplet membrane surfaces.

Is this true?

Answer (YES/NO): YES